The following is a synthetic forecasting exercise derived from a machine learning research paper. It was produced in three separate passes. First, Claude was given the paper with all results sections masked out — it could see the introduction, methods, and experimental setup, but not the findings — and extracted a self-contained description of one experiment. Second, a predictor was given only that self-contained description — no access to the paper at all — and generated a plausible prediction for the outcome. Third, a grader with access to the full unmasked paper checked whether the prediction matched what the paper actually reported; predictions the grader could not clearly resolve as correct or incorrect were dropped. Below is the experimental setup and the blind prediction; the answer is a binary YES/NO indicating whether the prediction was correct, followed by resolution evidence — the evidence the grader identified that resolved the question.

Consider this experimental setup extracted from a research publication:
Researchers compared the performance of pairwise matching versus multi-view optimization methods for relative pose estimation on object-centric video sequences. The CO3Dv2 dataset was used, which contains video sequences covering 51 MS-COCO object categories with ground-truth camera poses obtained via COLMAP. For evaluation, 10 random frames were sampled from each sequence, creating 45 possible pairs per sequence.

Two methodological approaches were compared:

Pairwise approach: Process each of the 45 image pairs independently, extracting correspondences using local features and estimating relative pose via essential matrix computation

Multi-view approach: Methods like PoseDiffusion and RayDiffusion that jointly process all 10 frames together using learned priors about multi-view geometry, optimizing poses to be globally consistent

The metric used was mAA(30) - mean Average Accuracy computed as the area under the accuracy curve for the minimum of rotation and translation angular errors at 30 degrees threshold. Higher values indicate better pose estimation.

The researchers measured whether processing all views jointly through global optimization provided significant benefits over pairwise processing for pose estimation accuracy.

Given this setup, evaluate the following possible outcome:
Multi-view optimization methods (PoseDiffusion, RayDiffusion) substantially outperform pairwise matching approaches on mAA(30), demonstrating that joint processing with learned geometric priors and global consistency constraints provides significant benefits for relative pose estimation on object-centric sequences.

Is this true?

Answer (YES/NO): NO